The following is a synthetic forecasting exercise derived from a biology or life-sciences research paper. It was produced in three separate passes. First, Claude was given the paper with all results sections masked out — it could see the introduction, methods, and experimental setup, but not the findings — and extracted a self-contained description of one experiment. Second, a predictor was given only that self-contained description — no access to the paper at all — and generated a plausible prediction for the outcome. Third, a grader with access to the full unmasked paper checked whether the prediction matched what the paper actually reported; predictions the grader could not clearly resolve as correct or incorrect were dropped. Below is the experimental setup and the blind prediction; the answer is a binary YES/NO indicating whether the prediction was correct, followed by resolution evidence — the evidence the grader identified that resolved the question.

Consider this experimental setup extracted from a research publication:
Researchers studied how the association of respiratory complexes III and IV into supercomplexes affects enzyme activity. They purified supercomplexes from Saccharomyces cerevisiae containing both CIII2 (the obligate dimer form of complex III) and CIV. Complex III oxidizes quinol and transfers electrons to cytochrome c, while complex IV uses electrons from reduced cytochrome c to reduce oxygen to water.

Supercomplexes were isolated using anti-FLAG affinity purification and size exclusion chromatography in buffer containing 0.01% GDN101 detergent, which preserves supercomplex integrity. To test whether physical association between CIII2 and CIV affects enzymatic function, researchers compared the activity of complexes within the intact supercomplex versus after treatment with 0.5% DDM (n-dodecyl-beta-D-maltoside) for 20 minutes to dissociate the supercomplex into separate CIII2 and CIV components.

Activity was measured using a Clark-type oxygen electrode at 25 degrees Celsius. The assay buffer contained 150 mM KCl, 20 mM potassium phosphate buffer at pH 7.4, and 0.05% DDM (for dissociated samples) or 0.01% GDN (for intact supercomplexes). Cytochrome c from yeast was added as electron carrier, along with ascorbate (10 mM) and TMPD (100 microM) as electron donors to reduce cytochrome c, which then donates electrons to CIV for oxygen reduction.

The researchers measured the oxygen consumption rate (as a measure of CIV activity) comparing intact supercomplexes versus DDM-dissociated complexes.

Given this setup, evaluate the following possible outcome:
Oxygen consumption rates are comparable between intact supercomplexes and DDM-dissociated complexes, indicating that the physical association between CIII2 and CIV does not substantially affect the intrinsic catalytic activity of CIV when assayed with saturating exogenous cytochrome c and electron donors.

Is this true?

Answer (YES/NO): YES